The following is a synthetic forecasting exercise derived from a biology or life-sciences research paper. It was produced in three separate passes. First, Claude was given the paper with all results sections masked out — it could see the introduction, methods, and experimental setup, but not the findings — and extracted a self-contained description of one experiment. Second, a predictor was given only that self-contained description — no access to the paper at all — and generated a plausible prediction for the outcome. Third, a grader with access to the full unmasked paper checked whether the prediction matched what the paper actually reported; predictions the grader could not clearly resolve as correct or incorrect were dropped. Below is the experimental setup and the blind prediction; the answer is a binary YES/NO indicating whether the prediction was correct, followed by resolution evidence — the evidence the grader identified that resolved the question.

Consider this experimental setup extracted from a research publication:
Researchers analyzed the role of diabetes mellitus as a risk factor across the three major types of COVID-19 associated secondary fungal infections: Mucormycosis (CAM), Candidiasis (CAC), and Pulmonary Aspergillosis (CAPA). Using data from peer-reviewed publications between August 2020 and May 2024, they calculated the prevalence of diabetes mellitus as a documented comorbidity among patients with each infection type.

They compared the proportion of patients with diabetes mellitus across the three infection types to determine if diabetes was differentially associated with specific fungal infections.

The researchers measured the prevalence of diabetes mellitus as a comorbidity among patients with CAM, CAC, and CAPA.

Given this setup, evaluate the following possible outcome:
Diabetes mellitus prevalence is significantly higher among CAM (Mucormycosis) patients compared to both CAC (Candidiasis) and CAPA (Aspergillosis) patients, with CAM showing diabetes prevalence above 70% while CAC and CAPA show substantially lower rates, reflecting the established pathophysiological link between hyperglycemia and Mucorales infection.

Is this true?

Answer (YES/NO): YES